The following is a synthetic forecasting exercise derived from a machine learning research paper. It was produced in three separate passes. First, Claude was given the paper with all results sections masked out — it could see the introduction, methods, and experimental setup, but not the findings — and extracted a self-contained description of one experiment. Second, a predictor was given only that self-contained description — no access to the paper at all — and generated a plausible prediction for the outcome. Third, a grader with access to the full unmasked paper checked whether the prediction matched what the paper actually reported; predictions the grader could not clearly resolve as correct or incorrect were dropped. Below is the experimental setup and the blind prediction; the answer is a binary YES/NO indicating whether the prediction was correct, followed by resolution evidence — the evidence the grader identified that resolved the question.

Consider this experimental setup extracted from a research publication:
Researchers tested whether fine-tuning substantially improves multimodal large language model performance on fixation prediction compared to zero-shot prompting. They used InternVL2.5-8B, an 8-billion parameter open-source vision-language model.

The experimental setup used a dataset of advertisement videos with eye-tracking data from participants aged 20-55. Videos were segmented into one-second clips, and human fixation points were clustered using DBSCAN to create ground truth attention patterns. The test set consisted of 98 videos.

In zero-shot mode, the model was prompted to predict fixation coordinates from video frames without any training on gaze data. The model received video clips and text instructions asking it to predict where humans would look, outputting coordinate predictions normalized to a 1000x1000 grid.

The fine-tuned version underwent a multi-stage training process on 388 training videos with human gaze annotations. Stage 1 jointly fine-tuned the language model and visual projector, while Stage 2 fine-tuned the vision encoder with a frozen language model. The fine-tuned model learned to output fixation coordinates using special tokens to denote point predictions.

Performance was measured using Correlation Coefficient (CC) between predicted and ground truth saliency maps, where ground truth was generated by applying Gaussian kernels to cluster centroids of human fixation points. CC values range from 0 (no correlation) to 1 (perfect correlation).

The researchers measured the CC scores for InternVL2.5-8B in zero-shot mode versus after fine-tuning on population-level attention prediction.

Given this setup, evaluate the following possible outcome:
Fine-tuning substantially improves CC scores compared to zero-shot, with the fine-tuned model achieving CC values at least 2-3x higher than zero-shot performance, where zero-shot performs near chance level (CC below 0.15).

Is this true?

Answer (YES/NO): YES